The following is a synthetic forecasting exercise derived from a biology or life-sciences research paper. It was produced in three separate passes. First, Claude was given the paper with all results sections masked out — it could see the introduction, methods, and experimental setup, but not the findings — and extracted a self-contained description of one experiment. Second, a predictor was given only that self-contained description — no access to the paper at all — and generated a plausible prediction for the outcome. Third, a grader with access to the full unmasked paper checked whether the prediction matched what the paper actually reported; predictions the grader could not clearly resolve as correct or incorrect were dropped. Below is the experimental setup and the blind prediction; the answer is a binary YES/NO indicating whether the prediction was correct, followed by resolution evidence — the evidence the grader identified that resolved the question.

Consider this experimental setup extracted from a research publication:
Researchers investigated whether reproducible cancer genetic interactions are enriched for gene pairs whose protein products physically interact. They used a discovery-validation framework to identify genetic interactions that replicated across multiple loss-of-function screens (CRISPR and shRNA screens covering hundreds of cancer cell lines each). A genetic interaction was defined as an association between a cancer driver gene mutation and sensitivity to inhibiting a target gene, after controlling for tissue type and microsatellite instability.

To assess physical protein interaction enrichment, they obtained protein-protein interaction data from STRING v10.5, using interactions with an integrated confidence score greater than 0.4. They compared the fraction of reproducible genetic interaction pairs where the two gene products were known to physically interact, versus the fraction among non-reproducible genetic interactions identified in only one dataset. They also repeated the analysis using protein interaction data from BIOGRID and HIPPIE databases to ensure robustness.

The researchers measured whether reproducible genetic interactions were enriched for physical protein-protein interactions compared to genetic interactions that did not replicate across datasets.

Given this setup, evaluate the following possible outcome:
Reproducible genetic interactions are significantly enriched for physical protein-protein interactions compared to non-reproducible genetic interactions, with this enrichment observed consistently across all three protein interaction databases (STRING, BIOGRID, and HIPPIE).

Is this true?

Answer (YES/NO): YES